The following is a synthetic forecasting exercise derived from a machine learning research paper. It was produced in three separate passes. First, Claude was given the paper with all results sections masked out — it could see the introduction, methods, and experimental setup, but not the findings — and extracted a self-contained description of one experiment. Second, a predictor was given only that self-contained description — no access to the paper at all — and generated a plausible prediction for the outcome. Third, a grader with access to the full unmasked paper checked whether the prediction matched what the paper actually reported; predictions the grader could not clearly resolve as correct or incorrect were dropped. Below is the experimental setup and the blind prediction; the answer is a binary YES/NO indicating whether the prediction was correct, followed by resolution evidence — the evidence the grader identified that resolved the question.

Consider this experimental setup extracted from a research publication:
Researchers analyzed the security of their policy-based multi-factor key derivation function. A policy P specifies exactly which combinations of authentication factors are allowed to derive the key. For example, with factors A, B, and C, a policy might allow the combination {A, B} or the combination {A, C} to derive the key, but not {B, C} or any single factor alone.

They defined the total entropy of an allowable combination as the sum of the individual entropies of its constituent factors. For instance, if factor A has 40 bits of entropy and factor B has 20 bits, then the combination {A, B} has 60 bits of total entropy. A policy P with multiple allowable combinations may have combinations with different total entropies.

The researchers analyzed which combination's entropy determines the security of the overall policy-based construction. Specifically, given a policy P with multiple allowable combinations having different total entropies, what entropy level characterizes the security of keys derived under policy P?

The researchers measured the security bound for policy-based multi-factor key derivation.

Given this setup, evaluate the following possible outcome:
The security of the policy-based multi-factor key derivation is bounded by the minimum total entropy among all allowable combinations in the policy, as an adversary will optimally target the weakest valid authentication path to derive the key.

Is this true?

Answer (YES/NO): YES